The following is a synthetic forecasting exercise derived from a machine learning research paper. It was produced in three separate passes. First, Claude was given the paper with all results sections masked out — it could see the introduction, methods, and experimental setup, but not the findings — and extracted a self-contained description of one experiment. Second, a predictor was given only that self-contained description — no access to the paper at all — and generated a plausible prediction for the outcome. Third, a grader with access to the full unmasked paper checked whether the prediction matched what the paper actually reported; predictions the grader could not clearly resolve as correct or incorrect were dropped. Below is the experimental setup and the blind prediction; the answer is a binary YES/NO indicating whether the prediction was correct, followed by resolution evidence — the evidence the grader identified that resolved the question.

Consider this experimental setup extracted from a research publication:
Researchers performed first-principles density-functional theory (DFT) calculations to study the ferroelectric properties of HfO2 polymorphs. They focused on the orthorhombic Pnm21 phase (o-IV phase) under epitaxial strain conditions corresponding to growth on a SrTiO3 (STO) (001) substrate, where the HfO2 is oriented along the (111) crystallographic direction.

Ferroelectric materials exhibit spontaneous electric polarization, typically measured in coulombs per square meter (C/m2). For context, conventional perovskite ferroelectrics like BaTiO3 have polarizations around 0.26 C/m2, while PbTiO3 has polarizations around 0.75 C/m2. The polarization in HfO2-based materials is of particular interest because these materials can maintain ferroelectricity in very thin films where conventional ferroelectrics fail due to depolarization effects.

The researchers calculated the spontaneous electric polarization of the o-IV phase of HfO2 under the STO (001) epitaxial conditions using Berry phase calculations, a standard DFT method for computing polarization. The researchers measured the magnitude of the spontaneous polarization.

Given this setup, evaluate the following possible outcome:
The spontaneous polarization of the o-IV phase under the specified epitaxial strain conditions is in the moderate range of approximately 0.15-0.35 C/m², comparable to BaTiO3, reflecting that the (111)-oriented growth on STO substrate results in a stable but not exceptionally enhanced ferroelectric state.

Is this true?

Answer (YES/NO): NO